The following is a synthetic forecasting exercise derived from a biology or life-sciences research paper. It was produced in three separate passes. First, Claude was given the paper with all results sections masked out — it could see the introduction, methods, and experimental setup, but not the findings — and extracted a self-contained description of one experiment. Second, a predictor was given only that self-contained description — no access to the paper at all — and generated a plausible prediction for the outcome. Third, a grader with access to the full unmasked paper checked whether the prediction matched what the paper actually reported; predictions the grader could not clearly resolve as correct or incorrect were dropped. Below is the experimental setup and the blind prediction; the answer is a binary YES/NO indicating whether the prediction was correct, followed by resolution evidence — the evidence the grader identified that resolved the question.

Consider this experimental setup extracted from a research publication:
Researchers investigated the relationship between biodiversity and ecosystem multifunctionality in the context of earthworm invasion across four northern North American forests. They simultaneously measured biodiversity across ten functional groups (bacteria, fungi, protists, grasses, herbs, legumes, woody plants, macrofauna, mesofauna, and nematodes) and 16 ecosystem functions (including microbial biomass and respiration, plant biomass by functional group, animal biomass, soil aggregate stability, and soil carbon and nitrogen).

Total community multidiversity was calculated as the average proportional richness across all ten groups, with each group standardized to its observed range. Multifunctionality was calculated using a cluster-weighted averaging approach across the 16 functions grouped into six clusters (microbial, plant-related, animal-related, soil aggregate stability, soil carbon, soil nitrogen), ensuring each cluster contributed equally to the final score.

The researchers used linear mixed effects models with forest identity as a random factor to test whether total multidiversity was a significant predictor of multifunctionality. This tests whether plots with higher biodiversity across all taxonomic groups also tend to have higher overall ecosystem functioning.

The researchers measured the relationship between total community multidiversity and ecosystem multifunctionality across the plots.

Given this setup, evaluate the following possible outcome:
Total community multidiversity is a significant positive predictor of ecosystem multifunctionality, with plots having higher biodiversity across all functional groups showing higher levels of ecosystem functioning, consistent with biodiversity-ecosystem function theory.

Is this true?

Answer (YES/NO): YES